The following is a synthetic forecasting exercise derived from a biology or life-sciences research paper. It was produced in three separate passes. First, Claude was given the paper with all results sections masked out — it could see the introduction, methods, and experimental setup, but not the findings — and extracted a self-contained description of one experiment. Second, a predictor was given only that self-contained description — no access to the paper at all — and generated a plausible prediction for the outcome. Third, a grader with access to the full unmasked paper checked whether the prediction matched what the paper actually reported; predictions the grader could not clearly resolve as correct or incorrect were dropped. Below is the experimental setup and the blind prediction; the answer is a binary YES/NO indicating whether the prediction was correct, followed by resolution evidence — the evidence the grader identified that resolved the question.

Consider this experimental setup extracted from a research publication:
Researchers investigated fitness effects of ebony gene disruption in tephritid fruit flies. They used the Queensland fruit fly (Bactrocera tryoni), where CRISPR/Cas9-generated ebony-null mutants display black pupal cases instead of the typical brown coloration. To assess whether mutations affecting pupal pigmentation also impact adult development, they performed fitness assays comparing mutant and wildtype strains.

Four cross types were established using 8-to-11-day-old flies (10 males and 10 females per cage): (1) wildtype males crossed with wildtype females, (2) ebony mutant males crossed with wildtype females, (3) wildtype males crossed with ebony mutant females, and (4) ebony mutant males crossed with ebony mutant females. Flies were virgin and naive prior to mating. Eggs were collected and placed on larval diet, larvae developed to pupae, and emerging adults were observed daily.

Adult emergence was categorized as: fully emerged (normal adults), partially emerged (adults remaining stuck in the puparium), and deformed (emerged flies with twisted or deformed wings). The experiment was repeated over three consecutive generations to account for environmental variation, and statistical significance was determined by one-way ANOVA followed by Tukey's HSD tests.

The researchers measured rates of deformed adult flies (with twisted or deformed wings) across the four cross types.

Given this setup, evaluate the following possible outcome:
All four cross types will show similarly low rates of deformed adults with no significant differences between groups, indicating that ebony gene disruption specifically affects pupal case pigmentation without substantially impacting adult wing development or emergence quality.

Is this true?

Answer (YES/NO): NO